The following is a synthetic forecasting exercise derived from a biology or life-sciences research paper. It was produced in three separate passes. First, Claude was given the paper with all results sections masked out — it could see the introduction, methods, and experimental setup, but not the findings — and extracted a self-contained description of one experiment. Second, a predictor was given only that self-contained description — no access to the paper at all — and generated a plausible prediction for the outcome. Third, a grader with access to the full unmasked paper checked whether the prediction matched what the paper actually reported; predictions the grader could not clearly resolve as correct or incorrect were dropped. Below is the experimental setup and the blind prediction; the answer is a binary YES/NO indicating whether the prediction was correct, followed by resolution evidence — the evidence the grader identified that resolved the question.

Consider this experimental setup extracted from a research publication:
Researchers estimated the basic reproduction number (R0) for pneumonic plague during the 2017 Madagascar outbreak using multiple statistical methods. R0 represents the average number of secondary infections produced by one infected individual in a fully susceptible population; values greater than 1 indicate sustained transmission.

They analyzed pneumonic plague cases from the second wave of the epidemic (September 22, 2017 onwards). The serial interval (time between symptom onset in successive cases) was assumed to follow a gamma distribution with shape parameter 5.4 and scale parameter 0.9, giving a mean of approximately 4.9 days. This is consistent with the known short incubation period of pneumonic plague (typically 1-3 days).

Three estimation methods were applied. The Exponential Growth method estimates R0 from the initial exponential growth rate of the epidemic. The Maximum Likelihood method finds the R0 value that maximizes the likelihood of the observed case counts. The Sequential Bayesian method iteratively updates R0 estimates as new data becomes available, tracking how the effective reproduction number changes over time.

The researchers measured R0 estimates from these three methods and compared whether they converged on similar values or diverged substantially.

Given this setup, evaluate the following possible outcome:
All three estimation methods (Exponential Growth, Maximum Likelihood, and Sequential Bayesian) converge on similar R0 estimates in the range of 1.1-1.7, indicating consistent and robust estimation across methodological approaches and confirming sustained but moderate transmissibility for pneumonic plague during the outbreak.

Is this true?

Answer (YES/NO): NO